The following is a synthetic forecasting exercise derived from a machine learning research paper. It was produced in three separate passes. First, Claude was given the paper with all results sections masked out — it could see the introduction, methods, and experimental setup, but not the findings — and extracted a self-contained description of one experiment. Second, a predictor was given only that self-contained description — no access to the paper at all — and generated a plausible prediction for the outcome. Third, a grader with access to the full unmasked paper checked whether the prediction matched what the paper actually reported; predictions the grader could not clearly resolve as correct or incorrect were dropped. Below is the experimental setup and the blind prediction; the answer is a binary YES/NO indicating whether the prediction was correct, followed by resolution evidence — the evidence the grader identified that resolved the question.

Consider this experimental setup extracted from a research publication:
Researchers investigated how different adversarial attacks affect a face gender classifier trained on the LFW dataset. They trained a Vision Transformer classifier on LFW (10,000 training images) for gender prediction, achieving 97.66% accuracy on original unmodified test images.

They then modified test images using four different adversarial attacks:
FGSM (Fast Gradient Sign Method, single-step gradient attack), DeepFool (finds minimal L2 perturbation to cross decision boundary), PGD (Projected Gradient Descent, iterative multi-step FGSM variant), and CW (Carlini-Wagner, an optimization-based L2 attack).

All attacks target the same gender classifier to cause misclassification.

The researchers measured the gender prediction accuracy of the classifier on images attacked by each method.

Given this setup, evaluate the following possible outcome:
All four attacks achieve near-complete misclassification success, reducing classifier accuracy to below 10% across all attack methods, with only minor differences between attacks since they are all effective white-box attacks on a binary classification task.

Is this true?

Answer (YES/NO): YES